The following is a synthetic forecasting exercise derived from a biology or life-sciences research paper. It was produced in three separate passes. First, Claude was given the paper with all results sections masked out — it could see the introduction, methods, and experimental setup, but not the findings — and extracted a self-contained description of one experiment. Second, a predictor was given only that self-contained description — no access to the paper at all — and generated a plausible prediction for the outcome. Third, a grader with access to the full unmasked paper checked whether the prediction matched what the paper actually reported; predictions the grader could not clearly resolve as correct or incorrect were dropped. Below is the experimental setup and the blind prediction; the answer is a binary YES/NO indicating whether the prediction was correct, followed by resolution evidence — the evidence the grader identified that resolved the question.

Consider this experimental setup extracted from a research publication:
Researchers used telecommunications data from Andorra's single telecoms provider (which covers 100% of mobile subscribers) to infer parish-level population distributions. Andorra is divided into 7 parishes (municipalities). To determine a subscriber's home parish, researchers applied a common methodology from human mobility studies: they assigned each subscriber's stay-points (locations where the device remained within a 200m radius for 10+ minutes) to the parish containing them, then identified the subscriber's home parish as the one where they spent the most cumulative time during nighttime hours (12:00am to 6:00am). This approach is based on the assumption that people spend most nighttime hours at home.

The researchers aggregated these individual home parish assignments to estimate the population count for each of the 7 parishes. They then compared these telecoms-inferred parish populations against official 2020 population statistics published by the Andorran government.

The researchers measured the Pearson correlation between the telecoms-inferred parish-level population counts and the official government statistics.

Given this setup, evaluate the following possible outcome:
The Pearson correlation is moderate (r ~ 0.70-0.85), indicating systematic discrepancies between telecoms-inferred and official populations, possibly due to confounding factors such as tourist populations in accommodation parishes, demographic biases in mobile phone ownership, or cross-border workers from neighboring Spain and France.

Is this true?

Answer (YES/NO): NO